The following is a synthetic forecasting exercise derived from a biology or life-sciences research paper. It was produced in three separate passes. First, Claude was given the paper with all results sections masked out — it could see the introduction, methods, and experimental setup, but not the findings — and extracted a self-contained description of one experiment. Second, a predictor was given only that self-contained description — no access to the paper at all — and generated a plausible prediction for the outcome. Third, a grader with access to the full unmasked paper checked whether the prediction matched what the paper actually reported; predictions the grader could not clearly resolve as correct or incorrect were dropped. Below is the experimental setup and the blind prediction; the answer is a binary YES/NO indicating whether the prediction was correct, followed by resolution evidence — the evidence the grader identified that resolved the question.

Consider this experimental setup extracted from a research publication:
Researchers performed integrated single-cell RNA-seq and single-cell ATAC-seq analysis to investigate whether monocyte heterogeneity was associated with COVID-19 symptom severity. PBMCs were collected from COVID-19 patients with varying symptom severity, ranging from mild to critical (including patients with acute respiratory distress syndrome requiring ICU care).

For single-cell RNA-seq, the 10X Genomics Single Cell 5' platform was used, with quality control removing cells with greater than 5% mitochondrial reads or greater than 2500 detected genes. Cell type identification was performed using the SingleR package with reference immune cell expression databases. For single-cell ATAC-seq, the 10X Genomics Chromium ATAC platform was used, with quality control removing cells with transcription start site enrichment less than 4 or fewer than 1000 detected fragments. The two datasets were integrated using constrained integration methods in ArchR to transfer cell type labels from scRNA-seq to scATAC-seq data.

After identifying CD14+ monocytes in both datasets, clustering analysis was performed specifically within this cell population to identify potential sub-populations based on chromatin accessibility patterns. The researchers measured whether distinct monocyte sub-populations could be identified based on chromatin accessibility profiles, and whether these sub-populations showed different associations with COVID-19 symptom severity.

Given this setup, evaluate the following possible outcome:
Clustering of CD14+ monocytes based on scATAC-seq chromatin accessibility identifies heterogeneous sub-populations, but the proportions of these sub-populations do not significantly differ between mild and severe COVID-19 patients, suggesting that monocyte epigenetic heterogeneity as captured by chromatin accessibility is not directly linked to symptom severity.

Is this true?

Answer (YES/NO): NO